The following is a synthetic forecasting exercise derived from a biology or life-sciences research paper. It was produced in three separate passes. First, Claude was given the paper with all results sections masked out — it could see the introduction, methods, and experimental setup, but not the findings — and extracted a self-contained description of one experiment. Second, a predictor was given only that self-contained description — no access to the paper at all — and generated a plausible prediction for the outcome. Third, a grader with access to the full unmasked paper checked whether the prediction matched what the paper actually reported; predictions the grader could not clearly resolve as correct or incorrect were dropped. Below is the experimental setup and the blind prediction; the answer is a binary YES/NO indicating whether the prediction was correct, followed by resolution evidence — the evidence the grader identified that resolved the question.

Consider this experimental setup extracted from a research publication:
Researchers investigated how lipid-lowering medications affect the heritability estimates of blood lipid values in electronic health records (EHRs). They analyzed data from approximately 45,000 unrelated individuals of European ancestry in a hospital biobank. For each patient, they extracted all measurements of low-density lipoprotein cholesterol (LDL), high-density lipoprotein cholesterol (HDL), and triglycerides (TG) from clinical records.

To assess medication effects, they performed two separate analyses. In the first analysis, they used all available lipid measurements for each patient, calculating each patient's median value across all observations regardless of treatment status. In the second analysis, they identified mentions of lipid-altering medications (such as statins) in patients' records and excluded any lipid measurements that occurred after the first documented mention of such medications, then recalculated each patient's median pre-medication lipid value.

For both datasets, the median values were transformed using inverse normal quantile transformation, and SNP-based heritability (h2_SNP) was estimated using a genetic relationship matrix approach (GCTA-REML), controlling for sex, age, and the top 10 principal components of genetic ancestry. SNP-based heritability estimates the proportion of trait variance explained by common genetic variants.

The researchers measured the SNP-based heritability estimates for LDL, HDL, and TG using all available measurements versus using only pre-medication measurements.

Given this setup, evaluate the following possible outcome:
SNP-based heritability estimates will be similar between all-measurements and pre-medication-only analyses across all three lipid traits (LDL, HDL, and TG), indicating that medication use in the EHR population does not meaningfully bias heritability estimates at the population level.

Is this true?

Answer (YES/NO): YES